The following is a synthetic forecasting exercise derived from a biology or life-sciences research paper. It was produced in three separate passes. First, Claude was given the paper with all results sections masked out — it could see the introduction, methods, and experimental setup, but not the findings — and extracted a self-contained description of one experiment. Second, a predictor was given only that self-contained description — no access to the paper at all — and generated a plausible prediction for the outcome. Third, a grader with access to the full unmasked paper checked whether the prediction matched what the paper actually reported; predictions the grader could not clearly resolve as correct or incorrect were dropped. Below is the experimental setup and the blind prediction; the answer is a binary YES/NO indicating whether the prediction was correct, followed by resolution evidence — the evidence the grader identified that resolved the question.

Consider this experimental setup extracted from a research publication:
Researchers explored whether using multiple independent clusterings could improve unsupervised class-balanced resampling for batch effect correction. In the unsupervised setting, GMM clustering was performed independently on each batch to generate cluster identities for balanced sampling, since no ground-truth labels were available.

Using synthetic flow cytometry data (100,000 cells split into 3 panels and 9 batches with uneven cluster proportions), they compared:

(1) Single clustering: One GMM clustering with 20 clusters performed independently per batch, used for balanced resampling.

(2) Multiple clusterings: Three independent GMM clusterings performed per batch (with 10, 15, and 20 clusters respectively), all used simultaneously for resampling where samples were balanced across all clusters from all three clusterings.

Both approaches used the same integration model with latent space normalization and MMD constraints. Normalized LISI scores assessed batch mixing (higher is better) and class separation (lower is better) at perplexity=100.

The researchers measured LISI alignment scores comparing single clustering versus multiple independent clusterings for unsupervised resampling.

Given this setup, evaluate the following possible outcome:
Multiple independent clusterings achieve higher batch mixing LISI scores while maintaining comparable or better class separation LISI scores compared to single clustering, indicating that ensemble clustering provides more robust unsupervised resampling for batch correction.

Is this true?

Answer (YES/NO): NO